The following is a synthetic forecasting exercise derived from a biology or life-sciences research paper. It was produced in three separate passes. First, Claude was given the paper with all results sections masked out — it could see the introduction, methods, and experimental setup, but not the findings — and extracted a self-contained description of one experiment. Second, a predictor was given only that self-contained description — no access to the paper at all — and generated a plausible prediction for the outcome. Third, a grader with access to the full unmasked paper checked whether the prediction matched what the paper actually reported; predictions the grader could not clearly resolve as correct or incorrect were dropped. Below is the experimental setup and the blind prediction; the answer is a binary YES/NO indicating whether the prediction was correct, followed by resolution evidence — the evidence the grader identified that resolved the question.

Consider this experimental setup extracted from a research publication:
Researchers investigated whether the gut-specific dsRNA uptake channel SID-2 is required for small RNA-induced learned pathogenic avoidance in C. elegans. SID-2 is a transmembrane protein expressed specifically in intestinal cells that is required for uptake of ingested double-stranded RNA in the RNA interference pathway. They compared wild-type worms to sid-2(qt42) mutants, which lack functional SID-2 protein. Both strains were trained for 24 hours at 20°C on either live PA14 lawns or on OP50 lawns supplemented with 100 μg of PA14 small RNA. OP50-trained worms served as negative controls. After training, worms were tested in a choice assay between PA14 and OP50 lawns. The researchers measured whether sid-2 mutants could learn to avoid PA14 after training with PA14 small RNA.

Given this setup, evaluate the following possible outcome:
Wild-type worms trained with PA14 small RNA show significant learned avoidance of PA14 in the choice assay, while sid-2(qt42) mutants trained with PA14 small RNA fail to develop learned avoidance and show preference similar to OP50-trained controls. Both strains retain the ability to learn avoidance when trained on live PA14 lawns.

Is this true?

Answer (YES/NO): YES